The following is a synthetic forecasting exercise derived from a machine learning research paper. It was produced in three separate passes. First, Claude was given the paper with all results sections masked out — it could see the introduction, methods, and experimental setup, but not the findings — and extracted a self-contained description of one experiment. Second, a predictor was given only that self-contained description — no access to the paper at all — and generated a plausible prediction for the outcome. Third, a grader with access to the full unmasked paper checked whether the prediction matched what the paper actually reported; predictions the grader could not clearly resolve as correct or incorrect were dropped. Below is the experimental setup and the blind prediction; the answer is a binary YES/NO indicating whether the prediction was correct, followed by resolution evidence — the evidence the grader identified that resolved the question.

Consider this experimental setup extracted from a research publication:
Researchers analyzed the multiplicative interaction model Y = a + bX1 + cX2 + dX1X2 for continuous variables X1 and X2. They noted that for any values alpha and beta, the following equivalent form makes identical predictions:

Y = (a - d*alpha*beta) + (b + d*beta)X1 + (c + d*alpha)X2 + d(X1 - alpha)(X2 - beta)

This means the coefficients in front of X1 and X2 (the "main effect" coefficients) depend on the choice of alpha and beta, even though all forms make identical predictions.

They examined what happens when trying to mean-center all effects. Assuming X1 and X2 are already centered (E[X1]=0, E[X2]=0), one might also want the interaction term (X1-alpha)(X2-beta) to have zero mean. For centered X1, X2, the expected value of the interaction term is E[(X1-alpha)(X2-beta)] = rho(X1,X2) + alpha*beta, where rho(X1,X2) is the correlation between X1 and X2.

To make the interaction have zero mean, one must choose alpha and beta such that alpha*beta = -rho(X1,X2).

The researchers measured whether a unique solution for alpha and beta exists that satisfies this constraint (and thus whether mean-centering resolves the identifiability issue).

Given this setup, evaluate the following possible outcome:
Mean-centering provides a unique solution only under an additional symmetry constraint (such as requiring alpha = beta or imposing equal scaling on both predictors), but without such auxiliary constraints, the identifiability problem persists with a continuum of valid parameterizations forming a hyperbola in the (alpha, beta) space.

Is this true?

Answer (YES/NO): NO